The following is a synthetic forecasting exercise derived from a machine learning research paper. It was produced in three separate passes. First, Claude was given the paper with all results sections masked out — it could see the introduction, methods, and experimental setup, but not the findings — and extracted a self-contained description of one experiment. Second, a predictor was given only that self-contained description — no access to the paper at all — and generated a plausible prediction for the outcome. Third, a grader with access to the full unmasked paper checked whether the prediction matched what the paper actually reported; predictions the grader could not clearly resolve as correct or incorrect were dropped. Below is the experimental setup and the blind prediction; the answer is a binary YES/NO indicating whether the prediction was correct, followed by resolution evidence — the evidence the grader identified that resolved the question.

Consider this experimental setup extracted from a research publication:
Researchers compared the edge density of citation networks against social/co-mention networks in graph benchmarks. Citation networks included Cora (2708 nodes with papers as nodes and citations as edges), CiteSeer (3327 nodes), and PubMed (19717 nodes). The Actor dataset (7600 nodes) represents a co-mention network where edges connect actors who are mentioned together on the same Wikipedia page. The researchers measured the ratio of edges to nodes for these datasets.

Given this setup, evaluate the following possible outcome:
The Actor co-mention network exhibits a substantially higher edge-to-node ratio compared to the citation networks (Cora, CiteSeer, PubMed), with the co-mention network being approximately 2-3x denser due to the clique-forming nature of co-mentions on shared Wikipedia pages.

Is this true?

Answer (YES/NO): NO